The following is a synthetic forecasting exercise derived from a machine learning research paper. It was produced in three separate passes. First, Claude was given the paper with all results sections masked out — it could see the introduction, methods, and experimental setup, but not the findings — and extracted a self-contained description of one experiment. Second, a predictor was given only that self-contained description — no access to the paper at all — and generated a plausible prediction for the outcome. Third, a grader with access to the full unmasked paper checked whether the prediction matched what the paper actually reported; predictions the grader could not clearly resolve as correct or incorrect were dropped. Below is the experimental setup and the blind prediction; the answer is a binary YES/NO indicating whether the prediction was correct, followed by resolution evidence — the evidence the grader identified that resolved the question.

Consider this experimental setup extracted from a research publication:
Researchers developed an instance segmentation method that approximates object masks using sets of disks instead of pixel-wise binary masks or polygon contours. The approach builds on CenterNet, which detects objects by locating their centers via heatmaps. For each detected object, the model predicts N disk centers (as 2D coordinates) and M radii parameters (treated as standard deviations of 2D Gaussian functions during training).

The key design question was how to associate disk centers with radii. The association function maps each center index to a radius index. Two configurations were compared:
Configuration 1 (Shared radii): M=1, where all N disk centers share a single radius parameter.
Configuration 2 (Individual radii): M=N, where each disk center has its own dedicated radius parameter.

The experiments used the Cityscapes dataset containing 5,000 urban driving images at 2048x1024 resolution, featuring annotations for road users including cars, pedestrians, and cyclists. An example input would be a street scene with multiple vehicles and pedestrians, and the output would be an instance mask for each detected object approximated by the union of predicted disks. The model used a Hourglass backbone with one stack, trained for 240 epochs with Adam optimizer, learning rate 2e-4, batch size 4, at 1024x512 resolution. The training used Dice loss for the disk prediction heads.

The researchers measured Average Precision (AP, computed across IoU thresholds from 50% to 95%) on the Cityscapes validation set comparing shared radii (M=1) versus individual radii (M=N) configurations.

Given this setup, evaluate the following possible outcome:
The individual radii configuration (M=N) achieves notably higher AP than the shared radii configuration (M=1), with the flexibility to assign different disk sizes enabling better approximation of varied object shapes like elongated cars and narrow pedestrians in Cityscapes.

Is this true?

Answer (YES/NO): NO